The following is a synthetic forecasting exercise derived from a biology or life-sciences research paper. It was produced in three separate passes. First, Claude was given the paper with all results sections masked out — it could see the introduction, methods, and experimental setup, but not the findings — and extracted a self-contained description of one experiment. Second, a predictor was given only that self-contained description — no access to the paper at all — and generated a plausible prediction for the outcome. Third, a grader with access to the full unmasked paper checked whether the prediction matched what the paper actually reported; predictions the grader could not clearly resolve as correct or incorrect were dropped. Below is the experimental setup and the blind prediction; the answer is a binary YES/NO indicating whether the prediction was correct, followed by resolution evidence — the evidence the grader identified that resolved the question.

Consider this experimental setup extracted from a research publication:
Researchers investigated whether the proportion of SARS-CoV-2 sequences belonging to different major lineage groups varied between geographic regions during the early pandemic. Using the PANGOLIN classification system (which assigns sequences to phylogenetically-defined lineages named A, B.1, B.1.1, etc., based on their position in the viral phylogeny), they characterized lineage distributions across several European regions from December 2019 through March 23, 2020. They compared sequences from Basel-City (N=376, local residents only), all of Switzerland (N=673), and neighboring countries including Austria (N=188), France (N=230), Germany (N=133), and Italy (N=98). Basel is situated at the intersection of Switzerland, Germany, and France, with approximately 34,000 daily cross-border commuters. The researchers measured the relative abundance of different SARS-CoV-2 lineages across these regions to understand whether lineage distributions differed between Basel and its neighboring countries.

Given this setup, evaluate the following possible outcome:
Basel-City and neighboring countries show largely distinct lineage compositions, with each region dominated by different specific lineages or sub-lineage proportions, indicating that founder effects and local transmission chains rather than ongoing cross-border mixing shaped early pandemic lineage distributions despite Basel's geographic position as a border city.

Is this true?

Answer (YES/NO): NO